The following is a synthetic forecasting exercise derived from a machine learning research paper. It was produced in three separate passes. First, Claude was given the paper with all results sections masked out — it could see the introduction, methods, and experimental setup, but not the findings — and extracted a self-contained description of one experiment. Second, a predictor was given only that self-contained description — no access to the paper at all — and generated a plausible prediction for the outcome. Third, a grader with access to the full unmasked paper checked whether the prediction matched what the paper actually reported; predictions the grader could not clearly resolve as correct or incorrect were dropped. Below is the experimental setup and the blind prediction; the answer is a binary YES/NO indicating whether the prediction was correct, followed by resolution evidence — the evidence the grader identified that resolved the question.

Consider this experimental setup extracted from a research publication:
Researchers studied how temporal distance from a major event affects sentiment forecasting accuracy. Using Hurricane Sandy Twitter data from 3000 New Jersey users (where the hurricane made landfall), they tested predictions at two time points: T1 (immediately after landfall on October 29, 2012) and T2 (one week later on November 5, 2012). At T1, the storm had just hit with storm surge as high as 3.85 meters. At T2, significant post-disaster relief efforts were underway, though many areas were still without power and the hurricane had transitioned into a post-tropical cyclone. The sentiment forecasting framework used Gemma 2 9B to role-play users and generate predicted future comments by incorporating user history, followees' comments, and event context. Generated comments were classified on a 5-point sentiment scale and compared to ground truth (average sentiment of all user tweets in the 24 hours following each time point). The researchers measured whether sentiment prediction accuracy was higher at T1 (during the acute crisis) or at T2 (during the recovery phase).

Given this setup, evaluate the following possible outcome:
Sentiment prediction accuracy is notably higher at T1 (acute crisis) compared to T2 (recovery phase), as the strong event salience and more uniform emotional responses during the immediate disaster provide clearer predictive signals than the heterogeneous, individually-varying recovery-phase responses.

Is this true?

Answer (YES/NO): NO